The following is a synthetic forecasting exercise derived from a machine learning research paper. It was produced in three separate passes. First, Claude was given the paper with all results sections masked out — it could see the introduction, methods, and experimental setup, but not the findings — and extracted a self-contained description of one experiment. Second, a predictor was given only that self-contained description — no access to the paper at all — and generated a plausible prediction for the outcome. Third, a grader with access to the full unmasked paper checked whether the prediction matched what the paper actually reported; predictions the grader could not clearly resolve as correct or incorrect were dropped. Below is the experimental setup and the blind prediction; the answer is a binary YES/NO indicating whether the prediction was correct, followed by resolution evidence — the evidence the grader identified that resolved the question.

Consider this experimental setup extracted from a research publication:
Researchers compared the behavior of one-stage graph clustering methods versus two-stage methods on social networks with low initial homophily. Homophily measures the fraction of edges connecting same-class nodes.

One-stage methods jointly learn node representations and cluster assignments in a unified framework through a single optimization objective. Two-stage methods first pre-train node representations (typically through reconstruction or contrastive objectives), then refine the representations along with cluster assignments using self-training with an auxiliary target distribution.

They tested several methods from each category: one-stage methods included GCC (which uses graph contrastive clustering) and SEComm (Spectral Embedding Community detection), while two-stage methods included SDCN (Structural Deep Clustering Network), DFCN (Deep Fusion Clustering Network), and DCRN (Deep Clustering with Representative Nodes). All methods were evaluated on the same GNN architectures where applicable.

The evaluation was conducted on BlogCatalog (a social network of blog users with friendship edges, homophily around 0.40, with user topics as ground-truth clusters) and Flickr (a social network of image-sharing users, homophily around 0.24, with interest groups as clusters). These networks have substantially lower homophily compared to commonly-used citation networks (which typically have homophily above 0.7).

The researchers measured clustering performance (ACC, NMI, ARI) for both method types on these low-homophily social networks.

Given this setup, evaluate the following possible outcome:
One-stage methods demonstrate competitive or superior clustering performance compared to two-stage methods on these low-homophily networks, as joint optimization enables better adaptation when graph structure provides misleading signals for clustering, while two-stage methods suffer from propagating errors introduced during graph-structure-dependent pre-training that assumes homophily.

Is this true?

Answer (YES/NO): YES